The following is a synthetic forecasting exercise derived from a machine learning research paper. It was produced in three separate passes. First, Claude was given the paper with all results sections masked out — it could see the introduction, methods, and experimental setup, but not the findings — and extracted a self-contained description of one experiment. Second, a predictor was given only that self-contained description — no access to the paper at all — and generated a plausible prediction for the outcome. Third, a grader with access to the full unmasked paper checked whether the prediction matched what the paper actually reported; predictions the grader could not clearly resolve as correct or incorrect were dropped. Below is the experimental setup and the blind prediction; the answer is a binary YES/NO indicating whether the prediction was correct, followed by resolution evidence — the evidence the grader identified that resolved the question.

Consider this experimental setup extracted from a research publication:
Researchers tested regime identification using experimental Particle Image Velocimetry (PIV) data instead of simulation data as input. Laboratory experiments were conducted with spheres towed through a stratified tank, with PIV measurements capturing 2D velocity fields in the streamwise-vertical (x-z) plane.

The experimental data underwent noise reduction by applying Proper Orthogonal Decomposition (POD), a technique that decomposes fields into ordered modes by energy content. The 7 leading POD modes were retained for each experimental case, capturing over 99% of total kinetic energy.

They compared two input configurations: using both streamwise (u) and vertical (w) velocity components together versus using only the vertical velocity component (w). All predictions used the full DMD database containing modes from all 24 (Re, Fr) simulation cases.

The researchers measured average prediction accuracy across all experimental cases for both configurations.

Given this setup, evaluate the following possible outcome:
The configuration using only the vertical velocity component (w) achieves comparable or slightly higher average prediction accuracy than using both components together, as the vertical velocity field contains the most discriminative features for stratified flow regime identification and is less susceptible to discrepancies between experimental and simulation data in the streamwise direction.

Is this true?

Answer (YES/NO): YES